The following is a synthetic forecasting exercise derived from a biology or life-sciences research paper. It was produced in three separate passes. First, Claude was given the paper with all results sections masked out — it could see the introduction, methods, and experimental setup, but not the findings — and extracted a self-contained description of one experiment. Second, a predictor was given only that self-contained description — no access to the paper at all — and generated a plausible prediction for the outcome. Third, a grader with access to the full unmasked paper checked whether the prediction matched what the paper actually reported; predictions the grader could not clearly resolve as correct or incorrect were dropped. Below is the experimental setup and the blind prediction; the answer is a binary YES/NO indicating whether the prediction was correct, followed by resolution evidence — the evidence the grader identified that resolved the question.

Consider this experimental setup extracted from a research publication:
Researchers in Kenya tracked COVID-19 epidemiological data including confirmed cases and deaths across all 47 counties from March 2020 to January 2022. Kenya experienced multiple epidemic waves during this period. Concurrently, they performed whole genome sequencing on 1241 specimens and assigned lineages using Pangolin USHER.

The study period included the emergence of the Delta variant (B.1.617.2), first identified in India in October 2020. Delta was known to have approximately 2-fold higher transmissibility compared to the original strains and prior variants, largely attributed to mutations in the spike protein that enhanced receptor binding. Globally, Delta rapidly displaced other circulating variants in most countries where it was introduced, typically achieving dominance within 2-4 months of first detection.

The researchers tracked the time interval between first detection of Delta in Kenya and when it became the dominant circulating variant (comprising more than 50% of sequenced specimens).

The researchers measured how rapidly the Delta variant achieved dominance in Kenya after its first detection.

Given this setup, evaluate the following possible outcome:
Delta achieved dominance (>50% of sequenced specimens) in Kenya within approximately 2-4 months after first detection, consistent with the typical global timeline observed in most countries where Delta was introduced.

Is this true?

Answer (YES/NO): YES